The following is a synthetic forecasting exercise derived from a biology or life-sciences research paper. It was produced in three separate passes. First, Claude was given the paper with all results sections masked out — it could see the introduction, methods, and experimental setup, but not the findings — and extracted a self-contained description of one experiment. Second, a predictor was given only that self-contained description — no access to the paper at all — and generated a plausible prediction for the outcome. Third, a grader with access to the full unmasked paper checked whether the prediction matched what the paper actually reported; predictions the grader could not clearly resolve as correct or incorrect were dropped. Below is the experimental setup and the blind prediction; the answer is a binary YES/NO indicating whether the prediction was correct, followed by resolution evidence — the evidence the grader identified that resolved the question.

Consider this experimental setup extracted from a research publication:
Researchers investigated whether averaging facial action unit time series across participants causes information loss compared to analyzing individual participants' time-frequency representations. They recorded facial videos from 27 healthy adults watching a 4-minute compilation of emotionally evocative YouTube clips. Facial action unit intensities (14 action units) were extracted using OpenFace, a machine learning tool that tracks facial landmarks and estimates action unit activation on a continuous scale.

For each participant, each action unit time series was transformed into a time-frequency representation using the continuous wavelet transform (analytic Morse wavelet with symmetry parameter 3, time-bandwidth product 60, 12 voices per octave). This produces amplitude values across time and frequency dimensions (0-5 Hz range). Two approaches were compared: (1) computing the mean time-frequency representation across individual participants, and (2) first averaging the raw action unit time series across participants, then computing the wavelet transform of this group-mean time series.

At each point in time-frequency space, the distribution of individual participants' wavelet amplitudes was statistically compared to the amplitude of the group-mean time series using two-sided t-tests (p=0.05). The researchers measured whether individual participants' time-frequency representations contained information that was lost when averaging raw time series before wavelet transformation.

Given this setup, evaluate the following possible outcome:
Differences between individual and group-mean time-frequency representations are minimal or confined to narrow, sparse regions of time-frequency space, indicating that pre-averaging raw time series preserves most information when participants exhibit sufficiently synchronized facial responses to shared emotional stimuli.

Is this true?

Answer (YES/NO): NO